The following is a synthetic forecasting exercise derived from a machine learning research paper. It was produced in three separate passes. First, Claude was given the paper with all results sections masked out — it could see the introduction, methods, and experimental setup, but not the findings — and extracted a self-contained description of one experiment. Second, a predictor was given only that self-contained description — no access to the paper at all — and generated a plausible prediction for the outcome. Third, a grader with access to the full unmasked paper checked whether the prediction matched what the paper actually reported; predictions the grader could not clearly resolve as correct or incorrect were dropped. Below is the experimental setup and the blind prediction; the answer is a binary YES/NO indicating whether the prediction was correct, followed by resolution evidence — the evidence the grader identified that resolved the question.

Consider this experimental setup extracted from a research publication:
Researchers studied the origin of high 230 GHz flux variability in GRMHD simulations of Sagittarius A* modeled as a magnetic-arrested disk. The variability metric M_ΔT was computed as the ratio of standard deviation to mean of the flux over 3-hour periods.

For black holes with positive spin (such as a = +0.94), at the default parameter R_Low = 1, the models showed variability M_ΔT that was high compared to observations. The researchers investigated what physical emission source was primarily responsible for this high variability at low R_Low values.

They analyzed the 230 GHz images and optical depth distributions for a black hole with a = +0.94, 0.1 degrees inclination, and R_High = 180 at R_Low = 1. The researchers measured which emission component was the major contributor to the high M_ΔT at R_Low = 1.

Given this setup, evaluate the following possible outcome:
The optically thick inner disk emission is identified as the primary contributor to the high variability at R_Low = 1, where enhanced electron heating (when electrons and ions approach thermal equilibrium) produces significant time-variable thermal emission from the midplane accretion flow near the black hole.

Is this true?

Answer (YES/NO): NO